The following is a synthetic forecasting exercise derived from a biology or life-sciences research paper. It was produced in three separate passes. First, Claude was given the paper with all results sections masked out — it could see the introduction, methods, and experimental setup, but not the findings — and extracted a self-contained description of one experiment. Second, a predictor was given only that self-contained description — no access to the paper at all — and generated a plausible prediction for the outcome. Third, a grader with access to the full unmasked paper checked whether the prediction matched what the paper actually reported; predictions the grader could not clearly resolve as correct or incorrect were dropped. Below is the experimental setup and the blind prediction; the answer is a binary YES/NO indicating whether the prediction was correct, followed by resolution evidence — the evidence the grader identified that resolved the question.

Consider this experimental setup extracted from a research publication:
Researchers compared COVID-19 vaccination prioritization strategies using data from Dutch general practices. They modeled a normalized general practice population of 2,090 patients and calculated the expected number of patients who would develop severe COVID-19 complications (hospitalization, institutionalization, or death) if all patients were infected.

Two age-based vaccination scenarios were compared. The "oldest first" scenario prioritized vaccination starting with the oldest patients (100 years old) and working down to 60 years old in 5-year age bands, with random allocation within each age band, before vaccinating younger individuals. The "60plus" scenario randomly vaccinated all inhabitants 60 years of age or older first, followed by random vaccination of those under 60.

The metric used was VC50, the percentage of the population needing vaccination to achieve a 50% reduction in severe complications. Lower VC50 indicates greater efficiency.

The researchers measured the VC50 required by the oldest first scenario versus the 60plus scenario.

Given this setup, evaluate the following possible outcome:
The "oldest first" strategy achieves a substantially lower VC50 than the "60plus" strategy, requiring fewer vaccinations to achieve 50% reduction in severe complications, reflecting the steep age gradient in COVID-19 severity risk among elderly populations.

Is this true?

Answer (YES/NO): YES